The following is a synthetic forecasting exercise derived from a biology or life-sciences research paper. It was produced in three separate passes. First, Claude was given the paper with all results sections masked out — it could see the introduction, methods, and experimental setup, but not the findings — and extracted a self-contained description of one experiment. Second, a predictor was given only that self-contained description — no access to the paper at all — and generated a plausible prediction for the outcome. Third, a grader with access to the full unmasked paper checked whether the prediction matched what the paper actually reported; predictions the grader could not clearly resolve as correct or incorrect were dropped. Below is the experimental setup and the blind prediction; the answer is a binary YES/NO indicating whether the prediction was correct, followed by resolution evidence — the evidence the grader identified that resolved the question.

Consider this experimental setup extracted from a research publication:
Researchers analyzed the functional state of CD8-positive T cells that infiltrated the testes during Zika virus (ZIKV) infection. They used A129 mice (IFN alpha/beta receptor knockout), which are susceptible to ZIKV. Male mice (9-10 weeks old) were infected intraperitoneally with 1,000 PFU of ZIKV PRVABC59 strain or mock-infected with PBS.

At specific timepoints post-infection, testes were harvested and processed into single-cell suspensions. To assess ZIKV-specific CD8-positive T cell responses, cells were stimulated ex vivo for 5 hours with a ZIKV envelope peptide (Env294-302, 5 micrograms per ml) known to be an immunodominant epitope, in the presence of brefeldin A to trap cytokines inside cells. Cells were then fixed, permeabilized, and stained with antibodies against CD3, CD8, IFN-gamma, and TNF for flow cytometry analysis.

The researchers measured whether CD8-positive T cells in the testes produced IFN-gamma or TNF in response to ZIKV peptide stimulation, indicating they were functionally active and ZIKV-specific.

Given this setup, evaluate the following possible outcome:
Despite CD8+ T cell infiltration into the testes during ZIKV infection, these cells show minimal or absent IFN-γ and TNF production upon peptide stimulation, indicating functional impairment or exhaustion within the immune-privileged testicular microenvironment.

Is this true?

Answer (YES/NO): NO